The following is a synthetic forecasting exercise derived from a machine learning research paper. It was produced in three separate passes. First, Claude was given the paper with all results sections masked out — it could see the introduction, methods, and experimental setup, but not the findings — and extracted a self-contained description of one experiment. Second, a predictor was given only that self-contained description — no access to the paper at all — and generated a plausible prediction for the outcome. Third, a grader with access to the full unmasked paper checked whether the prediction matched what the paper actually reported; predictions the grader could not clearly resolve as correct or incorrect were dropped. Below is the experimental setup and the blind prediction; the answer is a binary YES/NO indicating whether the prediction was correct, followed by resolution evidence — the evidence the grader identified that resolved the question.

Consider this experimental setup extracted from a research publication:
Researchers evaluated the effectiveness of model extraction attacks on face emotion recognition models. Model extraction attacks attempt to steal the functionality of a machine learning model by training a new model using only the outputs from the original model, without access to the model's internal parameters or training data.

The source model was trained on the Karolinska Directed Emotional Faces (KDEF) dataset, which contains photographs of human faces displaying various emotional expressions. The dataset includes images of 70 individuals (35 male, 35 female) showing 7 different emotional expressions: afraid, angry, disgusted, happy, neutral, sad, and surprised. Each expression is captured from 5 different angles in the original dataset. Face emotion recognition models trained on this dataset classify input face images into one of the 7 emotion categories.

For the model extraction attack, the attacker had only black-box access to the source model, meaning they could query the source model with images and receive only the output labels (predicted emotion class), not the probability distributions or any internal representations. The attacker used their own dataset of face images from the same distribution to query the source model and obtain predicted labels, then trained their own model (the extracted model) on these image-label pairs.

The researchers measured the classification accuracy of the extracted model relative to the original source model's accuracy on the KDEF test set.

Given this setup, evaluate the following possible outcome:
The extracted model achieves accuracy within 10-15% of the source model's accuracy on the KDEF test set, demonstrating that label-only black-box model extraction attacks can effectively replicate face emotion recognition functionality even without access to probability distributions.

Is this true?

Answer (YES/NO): NO